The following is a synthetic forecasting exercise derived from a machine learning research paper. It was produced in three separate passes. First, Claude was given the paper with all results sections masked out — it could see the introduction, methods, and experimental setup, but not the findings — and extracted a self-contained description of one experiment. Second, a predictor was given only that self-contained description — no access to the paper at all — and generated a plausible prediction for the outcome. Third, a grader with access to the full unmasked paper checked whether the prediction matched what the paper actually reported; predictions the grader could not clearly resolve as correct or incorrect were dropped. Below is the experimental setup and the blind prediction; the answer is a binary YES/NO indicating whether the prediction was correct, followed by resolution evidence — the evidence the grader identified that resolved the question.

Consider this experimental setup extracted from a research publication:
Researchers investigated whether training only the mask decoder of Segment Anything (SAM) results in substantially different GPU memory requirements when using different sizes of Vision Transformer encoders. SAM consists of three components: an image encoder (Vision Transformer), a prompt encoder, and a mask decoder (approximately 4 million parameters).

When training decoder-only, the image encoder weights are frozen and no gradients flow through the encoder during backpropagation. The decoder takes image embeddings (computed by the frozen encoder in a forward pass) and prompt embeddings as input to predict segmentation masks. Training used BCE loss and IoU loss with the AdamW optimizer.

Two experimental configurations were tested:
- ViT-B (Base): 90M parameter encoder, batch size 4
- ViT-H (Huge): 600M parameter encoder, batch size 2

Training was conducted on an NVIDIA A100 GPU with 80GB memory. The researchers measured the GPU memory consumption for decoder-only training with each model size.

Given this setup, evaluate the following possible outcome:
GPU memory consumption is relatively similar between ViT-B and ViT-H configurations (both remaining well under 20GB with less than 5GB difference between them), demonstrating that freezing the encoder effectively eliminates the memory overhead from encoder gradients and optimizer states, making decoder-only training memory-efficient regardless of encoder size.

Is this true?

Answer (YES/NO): YES